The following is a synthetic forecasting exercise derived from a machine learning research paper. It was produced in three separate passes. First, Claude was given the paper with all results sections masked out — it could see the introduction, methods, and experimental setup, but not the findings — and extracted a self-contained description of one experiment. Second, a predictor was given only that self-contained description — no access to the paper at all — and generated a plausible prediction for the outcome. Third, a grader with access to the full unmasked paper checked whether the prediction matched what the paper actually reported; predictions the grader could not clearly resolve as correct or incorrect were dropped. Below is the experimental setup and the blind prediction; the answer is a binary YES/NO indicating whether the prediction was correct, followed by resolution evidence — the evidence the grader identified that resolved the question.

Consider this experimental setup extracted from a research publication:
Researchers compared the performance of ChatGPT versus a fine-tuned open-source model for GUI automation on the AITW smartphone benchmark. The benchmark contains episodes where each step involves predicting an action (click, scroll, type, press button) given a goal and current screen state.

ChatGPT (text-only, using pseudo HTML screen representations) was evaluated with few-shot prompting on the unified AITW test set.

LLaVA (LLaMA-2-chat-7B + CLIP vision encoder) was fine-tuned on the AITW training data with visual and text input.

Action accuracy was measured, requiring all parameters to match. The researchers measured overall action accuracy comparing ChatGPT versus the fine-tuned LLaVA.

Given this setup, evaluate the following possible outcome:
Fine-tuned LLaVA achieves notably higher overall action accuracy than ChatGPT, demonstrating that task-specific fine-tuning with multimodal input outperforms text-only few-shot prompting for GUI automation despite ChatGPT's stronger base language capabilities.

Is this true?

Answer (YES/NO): YES